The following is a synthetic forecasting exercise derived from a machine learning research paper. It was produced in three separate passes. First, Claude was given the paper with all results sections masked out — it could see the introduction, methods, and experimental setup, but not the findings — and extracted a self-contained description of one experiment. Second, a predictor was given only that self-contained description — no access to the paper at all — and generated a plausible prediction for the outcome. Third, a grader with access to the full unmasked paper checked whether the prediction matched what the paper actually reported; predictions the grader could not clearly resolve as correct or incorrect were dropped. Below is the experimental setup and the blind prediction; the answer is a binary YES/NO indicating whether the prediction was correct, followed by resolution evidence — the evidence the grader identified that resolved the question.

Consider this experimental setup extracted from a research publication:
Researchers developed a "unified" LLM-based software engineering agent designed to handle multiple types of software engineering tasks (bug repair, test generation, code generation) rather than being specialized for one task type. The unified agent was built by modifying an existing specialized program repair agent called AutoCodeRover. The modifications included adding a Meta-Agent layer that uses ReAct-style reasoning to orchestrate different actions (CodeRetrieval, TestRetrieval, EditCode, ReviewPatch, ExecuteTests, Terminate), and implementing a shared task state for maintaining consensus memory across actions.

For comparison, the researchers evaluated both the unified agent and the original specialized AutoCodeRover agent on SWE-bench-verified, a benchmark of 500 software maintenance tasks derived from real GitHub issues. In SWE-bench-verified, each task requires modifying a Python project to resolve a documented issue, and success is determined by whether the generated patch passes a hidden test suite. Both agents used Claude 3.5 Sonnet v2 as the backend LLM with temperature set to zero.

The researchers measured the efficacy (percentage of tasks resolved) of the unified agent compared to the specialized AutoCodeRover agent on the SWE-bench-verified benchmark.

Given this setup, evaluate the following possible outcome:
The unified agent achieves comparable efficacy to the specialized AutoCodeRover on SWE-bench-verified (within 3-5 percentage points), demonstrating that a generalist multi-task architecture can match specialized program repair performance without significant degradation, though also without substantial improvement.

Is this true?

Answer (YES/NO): YES